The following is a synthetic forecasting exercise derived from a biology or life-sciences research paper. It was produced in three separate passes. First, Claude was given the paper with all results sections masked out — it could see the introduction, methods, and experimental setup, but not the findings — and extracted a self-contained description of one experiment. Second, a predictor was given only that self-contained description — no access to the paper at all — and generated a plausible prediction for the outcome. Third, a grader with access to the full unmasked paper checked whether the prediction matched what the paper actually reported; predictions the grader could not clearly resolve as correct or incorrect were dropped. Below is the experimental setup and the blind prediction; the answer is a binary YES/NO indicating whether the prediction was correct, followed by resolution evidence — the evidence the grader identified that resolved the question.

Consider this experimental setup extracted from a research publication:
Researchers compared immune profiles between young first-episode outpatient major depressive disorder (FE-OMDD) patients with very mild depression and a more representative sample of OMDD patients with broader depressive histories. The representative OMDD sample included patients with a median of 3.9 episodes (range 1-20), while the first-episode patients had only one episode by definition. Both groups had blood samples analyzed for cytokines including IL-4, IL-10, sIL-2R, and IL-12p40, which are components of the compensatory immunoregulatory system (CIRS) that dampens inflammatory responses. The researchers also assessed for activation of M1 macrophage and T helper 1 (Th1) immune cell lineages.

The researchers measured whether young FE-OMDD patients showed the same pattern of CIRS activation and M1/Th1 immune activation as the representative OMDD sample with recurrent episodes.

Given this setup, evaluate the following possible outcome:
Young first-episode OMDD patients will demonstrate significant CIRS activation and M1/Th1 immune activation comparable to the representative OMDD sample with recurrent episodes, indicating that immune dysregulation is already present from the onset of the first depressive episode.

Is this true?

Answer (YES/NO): NO